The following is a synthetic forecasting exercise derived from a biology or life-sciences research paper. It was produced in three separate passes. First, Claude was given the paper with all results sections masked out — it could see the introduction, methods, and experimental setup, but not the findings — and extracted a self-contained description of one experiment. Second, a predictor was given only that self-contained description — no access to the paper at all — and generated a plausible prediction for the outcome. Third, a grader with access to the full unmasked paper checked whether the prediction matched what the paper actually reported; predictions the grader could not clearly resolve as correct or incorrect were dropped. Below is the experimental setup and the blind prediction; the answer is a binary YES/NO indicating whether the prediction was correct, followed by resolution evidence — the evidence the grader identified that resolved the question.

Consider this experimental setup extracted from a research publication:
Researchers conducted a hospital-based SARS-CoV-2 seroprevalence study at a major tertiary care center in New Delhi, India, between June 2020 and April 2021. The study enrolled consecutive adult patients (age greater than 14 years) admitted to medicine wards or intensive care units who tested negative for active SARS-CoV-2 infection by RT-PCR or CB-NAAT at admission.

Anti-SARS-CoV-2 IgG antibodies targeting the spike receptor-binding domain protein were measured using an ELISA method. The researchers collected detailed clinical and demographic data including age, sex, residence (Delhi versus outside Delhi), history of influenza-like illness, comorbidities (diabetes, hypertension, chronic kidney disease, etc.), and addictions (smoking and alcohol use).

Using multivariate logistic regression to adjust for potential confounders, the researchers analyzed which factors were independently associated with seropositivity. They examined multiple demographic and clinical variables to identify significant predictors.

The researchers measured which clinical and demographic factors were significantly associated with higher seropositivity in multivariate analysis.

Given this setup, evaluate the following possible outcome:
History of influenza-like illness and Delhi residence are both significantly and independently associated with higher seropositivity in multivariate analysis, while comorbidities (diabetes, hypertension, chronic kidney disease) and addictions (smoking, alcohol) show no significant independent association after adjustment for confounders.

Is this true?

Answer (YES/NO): NO